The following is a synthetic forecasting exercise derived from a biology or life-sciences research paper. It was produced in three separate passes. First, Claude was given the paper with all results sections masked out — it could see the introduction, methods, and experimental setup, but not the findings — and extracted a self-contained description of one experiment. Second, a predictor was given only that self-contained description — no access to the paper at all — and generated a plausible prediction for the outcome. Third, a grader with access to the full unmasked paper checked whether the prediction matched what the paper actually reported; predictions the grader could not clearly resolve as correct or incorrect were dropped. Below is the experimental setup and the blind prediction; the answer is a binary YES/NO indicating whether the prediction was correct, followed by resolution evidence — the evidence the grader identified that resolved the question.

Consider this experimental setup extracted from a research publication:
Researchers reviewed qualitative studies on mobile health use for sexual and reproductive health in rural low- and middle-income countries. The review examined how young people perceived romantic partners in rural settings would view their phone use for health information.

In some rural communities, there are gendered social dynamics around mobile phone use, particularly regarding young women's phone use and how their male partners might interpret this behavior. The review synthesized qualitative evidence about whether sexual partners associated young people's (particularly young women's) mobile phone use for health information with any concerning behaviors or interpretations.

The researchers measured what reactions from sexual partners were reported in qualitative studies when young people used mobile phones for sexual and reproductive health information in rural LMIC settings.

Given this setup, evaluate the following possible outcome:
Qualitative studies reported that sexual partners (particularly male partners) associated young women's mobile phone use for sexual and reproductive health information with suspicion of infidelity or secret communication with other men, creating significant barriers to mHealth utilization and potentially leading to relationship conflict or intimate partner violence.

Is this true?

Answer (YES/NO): YES